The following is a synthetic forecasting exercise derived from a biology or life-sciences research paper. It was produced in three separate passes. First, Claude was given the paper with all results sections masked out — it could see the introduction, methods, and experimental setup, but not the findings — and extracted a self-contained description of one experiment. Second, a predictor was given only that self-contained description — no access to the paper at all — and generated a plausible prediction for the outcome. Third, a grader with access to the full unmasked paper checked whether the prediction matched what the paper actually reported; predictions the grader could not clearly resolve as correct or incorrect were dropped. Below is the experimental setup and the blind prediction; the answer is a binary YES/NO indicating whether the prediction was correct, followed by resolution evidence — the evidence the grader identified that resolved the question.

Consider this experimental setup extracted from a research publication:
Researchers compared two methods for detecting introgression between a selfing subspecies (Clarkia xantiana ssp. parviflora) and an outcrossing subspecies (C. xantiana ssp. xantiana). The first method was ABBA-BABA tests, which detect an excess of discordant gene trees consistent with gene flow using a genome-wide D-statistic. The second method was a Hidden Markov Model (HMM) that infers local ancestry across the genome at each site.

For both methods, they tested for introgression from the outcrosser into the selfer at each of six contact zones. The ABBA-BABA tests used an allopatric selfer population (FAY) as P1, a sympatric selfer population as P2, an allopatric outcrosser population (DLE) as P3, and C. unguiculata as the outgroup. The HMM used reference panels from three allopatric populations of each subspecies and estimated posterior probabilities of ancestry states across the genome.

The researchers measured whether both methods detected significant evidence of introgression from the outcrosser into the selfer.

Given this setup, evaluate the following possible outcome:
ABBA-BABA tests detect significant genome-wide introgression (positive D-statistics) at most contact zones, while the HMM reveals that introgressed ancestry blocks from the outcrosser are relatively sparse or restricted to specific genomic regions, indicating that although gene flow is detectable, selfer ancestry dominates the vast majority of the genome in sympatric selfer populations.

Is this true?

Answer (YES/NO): NO